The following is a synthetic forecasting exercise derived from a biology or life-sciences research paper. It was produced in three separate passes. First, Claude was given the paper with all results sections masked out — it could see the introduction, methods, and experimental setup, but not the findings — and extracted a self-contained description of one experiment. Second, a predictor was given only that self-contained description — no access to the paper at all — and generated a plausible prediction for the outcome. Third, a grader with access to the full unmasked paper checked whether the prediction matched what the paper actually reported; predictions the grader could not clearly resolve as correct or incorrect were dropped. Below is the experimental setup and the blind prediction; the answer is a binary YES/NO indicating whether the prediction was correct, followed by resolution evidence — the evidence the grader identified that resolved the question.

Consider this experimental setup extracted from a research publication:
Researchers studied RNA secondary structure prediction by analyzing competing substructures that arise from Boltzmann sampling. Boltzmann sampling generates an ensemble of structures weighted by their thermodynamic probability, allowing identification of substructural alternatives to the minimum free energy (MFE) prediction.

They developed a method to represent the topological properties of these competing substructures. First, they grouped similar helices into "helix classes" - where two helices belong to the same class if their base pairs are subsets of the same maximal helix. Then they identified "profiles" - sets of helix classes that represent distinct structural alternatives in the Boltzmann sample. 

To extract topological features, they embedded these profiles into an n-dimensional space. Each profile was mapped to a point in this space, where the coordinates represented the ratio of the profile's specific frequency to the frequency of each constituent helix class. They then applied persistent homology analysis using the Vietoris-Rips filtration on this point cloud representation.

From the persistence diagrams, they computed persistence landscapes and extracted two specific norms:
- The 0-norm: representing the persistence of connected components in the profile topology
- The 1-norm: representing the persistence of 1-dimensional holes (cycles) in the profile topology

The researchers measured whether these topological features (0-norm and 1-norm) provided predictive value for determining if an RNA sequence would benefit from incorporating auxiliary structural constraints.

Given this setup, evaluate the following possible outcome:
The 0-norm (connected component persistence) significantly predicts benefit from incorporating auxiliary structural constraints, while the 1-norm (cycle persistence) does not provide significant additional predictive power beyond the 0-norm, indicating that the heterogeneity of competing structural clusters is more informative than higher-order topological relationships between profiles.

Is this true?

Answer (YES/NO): YES